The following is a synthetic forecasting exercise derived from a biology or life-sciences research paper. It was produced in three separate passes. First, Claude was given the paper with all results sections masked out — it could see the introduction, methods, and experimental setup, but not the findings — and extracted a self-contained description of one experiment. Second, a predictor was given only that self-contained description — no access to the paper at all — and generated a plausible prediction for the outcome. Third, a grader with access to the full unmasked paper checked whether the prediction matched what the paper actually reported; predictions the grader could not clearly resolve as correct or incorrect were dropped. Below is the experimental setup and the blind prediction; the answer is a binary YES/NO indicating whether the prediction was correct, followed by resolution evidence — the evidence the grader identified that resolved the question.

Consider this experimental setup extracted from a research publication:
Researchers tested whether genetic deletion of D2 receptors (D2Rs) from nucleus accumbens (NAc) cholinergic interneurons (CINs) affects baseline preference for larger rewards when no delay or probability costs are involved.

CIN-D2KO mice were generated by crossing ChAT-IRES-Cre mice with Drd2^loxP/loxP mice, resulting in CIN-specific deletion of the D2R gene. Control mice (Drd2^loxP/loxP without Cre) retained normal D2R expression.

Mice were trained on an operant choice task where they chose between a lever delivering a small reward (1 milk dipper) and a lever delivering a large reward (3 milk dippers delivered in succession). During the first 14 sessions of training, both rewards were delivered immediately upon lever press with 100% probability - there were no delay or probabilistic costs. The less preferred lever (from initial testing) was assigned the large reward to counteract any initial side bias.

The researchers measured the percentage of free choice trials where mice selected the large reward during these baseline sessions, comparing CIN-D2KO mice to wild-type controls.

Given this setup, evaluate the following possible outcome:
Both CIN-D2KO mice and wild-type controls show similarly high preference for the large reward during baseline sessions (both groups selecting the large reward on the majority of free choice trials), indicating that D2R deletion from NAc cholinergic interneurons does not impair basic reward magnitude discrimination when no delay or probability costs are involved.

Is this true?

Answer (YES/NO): YES